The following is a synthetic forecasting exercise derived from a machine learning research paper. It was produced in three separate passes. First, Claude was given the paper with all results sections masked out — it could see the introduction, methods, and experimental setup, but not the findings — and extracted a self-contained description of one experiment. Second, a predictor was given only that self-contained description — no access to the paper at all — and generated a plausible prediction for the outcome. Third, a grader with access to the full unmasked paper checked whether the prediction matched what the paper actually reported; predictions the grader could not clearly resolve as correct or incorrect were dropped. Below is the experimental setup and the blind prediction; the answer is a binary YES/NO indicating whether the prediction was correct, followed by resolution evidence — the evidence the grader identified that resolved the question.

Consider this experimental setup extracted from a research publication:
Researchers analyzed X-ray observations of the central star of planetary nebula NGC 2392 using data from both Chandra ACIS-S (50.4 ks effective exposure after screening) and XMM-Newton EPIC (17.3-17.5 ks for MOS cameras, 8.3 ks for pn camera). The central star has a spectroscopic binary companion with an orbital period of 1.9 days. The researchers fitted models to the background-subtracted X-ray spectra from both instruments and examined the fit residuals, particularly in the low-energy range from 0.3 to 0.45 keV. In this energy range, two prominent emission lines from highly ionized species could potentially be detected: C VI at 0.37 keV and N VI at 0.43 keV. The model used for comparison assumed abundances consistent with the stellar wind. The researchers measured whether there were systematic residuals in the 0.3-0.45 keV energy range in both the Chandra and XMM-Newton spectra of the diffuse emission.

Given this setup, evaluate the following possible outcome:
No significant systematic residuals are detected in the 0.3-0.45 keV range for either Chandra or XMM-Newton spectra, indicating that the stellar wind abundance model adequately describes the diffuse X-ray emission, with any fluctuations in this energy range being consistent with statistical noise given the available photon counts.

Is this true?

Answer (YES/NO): NO